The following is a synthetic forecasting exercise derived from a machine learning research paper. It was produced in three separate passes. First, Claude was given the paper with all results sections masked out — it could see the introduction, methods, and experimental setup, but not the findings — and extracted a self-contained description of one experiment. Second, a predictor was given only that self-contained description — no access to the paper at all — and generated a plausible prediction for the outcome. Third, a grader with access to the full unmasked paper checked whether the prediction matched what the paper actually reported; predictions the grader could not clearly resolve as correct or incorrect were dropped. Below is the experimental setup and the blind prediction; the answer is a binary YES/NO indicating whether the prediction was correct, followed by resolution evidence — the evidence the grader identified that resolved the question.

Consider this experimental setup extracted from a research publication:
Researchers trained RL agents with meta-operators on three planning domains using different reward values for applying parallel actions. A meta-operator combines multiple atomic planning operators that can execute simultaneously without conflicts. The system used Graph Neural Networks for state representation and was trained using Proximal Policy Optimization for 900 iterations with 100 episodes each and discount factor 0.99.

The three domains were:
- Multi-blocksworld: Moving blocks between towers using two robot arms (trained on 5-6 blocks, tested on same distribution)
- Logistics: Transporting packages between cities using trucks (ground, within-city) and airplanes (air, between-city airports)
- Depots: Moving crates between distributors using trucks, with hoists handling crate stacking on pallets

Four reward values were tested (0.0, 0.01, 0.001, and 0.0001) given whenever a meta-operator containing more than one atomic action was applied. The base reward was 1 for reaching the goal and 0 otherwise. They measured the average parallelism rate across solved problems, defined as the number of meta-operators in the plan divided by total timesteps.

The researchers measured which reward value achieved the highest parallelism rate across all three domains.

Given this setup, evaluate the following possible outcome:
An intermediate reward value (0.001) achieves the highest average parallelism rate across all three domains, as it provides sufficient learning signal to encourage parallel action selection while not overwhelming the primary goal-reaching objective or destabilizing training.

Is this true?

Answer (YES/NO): NO